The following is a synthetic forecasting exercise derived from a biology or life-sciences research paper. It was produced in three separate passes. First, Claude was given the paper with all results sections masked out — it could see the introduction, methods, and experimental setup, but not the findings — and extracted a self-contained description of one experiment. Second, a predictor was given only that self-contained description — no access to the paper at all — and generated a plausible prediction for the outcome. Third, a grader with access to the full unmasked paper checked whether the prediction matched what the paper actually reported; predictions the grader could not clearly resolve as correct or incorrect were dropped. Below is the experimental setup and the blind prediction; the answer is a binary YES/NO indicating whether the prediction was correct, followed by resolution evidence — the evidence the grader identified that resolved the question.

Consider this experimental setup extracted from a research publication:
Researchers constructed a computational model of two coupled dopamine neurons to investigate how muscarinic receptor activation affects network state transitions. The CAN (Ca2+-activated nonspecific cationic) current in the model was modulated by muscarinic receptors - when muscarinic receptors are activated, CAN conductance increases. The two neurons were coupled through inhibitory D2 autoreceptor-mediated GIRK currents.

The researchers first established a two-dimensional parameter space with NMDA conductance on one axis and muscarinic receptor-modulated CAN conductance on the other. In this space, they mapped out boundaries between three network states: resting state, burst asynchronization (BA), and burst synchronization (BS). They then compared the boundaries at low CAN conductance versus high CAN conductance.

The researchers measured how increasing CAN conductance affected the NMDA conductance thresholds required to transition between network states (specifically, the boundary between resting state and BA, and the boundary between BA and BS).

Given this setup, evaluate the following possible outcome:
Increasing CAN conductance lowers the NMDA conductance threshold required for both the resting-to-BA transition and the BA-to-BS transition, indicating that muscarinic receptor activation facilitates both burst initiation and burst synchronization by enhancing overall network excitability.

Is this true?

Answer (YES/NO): YES